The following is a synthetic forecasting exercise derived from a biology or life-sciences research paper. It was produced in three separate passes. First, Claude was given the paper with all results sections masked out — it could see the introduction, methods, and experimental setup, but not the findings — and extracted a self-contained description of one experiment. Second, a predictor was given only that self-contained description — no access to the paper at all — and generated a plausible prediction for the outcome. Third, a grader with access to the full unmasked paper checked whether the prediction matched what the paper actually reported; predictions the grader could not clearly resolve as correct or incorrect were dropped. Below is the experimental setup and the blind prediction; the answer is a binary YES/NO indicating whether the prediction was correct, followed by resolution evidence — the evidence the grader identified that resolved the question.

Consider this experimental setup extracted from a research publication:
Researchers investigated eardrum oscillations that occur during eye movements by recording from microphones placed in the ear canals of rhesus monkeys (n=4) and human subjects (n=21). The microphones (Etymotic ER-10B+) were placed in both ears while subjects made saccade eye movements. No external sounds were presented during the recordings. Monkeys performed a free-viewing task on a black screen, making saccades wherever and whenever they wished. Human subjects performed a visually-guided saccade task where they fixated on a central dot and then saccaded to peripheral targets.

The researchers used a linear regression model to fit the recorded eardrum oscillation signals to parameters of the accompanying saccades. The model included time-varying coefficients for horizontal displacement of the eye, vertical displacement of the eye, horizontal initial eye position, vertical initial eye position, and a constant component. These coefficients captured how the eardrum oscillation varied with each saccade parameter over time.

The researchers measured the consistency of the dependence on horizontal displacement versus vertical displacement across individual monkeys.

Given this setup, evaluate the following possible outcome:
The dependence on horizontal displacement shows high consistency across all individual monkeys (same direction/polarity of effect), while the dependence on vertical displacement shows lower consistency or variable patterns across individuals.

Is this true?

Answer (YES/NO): YES